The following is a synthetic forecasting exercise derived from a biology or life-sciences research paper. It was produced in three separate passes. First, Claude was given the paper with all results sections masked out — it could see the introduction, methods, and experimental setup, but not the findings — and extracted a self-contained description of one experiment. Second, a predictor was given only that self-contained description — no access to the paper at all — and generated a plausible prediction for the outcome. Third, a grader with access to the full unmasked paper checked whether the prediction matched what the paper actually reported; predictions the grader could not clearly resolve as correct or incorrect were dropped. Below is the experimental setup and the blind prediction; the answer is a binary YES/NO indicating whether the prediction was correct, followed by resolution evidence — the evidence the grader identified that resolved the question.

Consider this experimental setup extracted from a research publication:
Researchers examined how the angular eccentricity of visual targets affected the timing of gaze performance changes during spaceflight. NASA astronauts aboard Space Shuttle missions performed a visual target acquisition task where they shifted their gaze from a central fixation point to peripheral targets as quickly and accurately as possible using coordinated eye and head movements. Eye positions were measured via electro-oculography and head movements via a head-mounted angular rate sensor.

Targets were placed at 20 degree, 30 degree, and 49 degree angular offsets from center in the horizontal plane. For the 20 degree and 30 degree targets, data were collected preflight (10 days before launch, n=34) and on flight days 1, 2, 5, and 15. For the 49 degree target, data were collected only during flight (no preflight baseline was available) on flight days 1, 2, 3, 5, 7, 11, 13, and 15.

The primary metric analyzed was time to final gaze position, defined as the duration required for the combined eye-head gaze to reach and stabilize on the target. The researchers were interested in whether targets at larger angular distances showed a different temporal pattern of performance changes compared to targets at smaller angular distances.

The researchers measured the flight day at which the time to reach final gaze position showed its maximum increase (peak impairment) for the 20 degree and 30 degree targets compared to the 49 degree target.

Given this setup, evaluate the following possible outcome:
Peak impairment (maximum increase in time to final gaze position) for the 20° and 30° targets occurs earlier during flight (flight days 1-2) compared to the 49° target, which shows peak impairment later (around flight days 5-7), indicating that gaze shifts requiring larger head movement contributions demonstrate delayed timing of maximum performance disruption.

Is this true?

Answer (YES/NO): YES